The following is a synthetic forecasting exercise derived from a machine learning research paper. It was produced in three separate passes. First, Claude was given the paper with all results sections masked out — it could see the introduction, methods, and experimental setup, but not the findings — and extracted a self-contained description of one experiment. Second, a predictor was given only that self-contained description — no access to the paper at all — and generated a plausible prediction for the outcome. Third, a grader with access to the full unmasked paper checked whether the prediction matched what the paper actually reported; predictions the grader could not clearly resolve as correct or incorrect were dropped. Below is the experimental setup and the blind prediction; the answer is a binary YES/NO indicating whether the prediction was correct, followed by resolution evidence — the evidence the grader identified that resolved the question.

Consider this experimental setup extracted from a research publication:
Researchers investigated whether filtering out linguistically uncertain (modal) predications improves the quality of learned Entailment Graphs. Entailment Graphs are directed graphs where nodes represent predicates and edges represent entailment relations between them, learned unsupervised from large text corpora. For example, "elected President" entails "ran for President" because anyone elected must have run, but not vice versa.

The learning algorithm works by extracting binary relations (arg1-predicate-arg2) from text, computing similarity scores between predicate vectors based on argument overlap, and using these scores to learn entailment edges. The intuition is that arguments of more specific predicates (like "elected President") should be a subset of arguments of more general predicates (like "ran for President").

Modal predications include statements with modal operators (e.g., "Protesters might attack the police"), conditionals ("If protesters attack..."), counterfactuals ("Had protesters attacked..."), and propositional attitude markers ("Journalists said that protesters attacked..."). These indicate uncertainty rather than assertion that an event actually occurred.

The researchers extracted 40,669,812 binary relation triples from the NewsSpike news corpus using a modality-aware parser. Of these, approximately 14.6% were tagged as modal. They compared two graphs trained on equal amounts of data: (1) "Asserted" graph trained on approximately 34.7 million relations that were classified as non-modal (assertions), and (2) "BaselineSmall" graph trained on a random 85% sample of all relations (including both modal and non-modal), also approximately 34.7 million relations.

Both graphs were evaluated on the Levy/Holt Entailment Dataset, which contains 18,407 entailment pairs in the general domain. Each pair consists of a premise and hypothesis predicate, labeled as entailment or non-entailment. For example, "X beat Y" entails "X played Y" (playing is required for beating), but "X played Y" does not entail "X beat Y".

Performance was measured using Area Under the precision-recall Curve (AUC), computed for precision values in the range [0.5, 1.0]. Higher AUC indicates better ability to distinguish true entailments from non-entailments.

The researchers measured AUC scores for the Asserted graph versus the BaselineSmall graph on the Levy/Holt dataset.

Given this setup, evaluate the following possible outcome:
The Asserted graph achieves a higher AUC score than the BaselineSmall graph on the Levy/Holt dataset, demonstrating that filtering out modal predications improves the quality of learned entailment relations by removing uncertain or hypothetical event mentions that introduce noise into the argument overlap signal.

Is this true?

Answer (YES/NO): NO